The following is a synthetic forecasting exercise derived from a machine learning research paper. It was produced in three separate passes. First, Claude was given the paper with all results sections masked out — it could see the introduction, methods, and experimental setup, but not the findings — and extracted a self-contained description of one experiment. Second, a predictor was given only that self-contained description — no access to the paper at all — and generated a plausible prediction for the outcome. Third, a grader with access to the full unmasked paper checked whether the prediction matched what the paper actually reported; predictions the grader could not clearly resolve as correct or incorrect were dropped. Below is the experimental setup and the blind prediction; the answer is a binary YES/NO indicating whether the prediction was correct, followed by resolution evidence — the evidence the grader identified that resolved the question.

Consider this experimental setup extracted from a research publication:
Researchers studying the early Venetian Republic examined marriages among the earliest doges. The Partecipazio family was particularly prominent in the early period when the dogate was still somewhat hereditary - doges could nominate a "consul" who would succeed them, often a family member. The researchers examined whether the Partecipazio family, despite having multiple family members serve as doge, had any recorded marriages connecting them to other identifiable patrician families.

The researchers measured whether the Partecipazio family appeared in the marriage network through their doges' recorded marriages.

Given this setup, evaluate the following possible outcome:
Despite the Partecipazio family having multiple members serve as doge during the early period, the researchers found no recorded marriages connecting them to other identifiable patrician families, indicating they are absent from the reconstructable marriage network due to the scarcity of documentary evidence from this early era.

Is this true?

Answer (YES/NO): YES